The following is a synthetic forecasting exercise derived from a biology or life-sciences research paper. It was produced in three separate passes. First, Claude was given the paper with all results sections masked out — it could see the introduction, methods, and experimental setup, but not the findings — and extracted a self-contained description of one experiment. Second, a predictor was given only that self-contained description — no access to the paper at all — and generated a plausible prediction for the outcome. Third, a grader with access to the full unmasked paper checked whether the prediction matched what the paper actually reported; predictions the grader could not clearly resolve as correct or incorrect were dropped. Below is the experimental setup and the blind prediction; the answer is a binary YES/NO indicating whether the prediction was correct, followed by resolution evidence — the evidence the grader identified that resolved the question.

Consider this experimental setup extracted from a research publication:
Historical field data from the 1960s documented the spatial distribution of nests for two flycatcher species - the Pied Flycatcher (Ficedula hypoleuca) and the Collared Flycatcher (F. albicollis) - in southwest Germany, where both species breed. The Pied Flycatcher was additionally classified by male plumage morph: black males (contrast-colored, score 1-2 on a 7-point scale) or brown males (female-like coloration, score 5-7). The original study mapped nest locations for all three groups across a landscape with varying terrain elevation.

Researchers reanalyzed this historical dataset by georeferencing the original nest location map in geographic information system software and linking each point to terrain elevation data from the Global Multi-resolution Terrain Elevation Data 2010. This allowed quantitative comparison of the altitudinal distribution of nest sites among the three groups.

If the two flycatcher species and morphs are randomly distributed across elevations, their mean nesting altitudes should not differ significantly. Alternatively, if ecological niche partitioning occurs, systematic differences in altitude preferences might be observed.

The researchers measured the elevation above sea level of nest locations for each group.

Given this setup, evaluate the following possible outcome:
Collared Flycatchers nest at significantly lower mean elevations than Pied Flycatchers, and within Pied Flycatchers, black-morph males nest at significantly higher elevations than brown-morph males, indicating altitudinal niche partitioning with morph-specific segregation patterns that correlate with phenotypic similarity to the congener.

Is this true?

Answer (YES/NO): NO